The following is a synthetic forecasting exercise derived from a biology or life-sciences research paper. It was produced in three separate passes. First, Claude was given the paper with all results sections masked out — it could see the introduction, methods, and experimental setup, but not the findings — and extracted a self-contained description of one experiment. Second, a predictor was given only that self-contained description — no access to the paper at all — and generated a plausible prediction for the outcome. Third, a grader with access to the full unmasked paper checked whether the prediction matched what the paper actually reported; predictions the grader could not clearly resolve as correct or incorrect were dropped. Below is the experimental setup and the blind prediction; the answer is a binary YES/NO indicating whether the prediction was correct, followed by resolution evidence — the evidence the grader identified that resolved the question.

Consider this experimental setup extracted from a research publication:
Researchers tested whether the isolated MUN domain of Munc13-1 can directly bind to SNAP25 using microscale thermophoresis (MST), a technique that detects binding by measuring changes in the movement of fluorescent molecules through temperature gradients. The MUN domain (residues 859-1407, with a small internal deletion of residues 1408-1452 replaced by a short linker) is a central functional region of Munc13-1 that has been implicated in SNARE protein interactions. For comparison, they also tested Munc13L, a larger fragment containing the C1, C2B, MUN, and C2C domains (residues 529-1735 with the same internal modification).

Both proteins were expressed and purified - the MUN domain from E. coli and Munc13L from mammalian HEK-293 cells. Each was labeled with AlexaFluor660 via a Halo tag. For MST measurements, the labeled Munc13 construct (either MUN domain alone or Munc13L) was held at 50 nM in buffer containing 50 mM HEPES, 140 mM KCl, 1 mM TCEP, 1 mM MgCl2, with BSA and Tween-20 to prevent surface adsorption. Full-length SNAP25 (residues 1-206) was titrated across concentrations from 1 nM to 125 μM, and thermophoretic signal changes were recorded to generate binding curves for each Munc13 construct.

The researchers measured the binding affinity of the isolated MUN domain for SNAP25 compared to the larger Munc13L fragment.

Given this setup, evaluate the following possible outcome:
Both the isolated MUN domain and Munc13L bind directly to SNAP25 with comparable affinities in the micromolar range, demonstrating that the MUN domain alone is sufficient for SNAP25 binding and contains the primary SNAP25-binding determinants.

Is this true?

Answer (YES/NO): YES